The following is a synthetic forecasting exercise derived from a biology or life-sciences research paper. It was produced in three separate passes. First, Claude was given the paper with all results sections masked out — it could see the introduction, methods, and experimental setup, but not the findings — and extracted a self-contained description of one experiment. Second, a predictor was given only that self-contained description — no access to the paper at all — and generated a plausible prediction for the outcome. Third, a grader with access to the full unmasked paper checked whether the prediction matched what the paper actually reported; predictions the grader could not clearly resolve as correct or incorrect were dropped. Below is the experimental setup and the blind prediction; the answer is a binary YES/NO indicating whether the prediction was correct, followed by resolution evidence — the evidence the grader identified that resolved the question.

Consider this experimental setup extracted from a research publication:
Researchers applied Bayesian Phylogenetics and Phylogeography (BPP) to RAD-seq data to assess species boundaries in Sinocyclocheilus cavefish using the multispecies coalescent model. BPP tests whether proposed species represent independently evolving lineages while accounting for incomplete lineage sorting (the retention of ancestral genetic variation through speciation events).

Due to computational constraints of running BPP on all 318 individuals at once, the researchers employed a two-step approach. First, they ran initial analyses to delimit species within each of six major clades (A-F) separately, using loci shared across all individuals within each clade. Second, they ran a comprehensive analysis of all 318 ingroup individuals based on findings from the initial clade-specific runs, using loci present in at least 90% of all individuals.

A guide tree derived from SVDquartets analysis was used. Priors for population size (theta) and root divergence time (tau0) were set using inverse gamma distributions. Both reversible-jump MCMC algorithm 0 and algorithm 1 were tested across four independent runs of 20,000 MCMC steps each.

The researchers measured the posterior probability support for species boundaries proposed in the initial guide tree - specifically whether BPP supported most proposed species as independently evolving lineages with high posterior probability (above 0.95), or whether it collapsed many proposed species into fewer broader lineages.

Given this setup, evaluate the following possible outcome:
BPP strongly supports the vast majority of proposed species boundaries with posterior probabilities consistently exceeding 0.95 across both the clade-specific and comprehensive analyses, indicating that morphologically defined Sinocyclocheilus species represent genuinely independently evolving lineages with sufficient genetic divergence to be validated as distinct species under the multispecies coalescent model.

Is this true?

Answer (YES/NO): NO